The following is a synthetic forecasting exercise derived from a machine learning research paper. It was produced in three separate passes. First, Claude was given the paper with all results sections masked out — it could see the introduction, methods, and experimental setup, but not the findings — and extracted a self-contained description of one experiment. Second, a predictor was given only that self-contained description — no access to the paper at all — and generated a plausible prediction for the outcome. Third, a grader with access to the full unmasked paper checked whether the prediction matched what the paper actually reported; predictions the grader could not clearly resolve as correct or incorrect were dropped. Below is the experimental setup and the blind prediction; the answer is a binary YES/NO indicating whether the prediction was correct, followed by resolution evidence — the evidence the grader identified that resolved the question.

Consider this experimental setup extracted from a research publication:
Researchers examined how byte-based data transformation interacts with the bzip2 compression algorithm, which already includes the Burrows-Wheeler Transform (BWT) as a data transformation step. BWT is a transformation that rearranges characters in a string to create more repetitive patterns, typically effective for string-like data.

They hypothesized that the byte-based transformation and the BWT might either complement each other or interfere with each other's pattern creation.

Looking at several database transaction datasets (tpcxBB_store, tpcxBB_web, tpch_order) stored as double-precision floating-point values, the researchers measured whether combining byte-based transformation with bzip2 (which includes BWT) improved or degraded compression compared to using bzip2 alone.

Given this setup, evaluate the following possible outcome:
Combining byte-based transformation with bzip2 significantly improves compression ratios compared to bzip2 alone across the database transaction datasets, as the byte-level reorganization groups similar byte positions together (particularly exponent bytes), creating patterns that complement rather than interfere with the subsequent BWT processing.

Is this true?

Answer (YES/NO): NO